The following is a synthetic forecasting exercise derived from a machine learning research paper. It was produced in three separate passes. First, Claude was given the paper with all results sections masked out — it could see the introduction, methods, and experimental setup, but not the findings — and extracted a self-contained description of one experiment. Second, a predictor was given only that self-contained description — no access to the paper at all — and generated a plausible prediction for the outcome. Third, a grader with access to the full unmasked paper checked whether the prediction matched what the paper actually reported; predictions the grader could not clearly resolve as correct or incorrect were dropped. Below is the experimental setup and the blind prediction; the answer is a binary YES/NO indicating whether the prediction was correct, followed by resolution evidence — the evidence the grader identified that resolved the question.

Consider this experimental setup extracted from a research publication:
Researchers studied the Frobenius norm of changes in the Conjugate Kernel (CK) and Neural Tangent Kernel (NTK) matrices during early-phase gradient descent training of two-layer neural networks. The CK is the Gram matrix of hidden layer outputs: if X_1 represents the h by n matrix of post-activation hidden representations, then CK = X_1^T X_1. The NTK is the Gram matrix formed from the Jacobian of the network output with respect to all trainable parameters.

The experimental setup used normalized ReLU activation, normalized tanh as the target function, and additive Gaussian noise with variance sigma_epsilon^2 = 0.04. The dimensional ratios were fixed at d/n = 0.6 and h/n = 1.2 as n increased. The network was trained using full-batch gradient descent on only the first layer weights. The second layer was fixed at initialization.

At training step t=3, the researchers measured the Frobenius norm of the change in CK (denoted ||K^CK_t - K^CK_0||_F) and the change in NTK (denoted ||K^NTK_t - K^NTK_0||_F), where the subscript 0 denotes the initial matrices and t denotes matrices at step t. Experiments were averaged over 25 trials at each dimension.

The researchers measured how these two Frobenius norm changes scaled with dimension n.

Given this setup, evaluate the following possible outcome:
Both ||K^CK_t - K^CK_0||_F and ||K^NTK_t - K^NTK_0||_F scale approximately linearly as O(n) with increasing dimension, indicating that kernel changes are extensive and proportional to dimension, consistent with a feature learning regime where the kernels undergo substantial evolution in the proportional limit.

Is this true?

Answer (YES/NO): NO